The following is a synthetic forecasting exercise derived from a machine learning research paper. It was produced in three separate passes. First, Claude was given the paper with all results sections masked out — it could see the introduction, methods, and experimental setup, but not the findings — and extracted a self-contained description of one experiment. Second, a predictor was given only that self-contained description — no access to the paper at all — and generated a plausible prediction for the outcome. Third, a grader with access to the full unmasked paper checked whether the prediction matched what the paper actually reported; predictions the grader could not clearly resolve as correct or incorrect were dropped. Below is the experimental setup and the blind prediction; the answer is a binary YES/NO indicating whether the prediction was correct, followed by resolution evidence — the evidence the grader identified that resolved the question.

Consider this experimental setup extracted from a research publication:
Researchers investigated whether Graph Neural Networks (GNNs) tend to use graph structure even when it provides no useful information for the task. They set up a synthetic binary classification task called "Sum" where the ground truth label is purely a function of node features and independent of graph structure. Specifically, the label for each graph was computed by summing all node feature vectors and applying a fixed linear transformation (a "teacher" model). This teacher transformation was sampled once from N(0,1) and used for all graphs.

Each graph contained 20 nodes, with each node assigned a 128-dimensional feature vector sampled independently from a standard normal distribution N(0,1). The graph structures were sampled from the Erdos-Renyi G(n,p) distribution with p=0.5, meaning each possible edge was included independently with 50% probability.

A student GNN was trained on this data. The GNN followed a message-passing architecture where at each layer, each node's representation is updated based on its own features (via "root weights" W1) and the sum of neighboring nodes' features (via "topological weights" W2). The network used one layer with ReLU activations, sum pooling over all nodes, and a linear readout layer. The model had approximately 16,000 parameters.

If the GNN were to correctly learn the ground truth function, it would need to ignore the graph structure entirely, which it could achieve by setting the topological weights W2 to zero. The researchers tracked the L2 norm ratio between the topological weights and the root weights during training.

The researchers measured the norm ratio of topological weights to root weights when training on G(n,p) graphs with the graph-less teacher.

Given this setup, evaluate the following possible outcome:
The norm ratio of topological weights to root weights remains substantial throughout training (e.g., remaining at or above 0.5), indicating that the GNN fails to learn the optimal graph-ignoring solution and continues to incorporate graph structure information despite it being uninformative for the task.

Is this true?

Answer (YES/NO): YES